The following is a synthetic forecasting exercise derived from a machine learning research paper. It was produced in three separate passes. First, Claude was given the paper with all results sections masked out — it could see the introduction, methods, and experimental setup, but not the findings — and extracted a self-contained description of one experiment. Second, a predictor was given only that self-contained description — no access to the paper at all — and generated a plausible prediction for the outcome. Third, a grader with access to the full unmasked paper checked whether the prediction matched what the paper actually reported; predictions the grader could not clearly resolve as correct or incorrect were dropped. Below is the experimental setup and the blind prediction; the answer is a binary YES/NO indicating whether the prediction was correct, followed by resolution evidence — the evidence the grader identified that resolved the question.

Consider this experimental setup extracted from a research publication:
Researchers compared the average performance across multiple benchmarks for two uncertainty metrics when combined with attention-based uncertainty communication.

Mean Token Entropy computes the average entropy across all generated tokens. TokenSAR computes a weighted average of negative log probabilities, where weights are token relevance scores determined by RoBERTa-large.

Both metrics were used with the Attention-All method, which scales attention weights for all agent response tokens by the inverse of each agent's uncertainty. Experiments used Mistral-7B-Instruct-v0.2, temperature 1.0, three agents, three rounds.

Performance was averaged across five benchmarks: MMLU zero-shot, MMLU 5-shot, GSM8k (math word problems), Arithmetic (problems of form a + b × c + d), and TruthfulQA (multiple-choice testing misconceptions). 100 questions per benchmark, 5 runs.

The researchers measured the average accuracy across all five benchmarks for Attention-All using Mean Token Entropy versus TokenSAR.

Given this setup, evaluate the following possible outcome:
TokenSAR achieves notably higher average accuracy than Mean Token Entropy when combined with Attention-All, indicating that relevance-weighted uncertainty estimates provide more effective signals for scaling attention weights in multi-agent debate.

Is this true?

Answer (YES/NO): NO